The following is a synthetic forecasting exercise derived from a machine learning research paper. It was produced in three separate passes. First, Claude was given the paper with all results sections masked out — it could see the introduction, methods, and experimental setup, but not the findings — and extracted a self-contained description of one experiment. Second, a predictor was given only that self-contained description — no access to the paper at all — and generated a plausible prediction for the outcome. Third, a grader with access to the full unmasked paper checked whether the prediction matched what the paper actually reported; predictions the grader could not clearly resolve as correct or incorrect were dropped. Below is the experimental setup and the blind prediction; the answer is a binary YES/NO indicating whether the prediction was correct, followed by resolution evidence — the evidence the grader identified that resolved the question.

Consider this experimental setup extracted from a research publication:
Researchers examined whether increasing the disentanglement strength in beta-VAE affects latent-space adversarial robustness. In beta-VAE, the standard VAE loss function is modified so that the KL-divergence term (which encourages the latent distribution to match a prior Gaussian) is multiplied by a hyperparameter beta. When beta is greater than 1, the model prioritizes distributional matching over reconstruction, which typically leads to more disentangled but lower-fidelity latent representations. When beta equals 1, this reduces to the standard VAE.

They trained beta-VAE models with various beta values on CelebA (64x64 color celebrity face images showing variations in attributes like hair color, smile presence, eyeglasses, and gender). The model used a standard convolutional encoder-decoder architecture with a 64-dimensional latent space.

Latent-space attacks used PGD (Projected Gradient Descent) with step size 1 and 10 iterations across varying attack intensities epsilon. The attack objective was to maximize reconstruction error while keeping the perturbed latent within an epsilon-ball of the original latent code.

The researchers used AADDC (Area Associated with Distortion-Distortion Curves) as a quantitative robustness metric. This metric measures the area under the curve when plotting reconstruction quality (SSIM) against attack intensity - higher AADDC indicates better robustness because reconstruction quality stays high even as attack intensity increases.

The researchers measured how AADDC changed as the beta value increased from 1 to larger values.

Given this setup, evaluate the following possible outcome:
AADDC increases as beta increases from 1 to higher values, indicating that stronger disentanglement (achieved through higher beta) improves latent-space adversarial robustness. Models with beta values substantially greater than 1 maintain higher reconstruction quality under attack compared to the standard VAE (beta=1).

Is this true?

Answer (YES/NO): NO